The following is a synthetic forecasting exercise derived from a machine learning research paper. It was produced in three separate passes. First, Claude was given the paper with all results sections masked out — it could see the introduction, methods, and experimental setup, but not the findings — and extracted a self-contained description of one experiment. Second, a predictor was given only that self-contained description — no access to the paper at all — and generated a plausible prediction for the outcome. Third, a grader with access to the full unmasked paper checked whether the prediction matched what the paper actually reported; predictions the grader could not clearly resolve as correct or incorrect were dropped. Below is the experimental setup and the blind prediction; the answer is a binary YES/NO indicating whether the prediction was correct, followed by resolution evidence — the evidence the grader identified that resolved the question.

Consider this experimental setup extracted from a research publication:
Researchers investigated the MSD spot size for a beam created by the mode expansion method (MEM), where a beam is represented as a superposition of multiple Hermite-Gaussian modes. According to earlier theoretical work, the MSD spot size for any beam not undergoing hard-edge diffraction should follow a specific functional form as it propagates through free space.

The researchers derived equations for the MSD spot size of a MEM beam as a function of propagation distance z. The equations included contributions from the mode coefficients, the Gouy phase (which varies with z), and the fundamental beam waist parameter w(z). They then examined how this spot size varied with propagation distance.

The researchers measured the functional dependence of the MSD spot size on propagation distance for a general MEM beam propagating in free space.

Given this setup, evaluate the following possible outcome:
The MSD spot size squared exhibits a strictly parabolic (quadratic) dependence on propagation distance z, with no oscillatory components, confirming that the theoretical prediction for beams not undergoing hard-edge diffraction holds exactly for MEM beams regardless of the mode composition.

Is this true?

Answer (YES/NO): YES